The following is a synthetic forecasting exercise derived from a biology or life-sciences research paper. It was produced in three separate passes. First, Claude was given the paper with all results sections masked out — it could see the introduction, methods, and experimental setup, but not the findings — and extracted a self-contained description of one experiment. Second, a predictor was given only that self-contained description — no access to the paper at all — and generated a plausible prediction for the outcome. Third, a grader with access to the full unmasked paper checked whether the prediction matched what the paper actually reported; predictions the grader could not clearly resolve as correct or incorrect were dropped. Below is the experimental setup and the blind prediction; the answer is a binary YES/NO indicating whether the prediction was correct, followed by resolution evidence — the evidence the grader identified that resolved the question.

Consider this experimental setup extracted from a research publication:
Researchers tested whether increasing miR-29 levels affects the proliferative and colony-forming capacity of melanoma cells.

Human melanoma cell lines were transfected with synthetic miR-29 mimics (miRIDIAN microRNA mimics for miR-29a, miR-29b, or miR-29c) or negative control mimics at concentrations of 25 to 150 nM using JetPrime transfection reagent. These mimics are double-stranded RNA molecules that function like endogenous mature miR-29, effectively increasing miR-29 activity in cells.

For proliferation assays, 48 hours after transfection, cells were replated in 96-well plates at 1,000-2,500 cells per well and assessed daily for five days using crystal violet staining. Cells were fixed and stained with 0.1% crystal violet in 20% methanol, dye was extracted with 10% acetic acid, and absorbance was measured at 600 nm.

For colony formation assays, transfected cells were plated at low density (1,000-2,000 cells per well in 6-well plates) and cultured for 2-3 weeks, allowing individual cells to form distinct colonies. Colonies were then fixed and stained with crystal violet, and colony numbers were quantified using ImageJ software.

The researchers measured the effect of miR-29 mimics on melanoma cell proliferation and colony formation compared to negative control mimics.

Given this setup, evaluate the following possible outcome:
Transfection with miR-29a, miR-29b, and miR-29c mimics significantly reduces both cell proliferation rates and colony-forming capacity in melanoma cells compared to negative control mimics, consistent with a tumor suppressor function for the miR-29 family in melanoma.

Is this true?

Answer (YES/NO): YES